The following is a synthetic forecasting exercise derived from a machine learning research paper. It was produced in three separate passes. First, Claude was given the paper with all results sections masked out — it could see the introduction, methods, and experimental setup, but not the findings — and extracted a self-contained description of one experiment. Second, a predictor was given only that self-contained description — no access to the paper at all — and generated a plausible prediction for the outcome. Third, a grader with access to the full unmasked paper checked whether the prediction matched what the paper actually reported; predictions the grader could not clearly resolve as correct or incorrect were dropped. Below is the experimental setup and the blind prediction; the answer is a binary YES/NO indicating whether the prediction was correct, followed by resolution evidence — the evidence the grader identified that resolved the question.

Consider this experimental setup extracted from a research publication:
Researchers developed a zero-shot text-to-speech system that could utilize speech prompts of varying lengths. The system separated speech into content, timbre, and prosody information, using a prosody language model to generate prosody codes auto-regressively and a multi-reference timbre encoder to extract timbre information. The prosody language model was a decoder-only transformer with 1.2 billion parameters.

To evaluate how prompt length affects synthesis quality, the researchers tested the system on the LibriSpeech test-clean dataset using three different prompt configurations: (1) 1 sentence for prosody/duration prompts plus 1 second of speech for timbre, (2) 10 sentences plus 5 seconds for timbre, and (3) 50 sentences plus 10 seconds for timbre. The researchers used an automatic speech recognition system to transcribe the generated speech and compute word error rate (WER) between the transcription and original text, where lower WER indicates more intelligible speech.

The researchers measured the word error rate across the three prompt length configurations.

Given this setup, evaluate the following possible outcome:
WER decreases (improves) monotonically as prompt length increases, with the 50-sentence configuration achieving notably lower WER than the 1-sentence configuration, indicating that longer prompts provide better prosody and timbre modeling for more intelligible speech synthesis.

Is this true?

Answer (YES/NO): NO